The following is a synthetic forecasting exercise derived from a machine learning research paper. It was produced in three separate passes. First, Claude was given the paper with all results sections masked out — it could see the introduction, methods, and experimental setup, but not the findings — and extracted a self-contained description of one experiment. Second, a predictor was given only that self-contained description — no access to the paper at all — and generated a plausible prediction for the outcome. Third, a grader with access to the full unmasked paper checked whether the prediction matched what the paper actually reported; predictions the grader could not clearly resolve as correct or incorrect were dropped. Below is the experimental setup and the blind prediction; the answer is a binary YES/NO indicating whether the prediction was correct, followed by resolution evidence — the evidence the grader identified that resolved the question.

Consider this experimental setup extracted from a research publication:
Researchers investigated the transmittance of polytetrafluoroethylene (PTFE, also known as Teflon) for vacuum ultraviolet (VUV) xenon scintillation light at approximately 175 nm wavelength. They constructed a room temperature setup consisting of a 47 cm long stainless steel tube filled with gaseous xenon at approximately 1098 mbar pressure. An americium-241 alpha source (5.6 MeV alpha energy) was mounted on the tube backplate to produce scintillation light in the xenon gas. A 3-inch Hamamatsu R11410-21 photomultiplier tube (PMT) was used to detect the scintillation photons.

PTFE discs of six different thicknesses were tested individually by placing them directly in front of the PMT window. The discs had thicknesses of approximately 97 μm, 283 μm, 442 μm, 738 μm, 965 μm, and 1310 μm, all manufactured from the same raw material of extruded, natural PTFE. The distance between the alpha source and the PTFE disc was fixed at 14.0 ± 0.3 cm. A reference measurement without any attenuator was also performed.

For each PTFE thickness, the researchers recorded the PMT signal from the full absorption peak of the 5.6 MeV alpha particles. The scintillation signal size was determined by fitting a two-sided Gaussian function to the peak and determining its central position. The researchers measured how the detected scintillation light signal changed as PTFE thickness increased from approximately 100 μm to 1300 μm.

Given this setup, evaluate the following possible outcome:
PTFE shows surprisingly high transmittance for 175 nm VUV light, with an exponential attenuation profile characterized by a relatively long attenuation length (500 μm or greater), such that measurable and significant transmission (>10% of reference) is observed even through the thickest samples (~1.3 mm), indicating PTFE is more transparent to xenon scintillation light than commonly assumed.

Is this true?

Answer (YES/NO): NO